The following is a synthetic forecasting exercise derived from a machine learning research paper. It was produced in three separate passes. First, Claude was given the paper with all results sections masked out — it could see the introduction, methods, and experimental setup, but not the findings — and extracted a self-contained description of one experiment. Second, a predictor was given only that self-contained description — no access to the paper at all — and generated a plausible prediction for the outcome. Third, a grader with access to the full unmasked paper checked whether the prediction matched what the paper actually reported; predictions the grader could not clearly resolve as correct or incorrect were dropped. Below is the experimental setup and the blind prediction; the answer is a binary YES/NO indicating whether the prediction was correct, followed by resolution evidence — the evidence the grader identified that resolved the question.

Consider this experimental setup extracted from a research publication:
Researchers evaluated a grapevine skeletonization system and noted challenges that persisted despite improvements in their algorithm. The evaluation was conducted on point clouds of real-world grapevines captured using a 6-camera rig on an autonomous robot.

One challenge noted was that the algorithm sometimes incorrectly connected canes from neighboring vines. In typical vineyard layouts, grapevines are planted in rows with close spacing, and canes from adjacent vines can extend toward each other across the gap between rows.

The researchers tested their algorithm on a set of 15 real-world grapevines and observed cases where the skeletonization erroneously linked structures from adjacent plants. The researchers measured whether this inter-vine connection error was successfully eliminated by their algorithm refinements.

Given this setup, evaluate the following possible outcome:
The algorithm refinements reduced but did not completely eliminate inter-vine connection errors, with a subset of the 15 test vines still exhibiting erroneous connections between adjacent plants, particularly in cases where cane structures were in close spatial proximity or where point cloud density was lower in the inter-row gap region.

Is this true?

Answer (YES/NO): NO